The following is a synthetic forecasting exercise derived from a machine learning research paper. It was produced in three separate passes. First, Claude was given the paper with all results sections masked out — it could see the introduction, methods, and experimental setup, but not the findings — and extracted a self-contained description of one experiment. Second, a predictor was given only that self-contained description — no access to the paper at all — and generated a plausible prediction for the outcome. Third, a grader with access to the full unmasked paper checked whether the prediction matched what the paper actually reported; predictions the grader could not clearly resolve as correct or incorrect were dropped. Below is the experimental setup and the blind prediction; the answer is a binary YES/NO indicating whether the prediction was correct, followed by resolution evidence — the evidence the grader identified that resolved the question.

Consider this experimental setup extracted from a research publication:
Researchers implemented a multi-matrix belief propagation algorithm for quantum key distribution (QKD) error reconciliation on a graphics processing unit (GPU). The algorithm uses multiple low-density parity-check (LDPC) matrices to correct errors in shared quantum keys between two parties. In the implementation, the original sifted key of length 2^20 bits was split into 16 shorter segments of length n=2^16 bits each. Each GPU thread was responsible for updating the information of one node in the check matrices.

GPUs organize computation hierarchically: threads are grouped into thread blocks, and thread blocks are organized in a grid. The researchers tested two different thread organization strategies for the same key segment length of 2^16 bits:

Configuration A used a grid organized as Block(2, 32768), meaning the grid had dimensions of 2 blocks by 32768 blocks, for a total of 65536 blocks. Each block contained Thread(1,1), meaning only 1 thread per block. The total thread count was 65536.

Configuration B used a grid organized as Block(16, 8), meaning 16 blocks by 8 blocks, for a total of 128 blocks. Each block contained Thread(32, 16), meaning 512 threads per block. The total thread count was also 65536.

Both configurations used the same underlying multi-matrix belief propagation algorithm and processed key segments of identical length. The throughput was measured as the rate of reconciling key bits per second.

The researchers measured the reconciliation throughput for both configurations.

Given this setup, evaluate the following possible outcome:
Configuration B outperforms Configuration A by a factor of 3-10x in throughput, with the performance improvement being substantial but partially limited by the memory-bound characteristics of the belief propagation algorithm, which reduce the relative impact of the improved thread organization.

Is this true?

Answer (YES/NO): NO